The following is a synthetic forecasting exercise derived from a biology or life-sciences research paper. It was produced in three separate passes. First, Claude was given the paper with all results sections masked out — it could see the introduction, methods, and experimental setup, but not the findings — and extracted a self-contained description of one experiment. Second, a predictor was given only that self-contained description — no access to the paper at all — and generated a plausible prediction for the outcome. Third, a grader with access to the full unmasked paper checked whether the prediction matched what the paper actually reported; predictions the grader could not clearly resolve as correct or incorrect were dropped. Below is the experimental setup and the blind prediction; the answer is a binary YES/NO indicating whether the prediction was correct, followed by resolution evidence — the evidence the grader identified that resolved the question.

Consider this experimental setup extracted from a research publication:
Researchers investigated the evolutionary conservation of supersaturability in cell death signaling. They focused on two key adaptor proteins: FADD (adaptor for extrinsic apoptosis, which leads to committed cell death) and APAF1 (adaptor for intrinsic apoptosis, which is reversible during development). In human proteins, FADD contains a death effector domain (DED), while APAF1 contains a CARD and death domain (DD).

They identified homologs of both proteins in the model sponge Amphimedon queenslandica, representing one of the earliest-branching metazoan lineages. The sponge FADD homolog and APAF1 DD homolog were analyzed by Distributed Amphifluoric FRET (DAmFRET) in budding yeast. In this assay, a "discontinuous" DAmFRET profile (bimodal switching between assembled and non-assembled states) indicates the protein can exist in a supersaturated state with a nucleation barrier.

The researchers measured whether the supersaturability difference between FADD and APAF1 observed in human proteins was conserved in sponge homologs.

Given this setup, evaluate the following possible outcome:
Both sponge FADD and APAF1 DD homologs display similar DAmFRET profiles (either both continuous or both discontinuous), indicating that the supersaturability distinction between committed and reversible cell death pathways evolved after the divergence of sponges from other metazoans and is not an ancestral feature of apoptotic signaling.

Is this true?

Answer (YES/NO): NO